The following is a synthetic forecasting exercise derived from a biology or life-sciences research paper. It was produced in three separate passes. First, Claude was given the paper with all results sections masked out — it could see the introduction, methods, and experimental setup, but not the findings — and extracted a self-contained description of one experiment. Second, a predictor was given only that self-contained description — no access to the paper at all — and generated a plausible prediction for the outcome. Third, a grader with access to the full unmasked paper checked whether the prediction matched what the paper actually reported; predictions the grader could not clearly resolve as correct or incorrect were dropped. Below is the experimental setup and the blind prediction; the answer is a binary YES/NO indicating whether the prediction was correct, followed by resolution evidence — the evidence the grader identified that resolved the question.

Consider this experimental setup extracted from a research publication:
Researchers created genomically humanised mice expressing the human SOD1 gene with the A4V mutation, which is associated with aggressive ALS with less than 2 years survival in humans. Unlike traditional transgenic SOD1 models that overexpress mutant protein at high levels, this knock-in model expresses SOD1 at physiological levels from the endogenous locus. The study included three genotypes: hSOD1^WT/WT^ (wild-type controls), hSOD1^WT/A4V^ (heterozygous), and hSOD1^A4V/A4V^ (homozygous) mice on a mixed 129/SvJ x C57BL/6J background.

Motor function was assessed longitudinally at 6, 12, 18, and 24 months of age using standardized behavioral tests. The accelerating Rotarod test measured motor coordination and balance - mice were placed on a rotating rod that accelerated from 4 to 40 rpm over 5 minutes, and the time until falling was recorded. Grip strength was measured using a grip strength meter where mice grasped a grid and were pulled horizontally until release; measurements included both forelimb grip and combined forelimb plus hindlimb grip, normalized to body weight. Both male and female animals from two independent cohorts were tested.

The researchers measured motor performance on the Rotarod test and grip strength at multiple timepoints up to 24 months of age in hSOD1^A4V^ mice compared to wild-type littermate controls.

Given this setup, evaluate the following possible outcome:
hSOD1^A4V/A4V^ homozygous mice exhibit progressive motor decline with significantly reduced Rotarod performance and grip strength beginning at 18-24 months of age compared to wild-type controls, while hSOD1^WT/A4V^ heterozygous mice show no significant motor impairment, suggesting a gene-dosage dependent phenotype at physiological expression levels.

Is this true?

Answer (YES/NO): NO